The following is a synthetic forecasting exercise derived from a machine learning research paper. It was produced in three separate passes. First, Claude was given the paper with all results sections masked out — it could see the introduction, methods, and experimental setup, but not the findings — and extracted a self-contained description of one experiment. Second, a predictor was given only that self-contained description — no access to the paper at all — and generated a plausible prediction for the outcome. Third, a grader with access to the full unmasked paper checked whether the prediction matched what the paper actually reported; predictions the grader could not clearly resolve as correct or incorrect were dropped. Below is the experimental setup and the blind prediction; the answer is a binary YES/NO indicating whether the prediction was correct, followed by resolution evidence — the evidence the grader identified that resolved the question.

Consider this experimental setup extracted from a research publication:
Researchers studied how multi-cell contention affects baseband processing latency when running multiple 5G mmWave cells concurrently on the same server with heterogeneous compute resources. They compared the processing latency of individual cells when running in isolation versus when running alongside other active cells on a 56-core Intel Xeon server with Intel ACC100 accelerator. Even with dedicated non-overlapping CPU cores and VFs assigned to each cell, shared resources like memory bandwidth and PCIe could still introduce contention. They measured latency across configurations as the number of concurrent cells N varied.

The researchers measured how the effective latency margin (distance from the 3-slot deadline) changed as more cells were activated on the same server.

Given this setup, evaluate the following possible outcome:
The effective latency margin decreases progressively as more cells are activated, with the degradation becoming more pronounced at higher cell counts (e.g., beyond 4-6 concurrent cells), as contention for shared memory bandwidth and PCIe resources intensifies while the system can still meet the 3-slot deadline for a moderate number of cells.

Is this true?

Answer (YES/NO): NO